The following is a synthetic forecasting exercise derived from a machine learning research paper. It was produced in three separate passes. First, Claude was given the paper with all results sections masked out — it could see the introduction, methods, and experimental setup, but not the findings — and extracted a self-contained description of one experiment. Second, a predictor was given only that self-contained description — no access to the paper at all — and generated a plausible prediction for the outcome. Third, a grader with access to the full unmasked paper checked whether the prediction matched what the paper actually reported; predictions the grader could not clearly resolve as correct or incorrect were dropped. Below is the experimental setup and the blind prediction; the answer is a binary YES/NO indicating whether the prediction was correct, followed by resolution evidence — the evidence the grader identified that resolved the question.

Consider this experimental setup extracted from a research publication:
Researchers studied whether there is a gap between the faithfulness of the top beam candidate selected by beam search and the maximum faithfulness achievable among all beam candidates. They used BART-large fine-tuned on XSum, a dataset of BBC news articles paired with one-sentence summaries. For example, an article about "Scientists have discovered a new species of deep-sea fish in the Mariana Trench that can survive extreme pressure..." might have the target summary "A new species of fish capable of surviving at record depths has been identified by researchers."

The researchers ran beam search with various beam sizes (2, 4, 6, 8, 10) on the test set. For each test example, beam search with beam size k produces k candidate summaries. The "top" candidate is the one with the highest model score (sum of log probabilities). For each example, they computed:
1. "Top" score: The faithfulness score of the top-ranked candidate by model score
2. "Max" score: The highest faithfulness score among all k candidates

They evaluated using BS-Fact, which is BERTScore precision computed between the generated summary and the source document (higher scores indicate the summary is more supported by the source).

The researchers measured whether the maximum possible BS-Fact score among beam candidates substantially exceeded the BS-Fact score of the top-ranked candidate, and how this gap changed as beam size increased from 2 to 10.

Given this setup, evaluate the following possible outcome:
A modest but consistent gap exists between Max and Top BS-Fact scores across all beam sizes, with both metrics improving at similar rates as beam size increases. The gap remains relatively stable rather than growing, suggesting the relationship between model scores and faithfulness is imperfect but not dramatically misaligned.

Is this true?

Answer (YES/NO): NO